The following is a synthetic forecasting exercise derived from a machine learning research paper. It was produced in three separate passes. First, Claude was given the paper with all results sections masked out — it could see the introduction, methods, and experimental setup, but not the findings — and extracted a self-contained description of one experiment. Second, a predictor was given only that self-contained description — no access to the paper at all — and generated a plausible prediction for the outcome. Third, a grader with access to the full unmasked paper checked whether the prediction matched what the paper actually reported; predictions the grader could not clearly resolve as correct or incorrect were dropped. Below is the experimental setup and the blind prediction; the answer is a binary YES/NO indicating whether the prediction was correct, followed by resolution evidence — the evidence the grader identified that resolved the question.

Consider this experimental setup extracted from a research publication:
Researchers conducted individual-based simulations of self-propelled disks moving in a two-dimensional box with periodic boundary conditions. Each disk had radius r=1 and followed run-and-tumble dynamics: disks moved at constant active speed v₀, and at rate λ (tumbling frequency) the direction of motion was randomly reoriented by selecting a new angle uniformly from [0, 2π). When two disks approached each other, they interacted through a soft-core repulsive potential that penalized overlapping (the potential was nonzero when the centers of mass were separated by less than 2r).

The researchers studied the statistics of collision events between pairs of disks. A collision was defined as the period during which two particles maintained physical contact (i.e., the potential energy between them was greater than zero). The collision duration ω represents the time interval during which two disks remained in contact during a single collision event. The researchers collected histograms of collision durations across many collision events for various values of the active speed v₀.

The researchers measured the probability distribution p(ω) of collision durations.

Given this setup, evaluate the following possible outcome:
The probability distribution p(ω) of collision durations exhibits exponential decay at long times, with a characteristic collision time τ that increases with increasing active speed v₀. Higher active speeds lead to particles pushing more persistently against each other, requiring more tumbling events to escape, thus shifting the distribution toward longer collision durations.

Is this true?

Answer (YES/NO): NO